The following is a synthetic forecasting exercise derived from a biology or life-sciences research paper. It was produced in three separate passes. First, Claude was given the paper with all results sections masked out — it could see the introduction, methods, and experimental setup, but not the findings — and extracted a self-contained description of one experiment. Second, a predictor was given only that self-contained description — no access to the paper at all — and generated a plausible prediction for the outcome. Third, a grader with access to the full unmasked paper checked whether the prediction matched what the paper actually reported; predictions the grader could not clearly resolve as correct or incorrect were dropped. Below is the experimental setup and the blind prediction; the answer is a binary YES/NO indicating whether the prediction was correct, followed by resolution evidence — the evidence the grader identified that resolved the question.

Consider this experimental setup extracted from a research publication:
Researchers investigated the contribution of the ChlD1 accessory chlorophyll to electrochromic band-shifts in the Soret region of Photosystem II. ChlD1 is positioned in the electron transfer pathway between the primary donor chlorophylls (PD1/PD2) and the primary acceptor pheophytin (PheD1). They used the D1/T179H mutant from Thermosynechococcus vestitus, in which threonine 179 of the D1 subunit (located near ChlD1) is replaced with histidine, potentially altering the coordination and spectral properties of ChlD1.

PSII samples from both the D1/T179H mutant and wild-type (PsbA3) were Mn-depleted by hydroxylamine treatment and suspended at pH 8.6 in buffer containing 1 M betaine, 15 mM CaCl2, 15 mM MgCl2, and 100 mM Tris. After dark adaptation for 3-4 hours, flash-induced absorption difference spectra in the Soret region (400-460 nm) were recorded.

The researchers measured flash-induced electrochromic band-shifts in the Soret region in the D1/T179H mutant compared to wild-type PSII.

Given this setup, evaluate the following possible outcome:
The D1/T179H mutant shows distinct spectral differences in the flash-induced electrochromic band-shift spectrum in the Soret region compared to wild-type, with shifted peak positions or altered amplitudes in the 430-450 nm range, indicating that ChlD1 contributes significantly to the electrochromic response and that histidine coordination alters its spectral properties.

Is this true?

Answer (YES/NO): NO